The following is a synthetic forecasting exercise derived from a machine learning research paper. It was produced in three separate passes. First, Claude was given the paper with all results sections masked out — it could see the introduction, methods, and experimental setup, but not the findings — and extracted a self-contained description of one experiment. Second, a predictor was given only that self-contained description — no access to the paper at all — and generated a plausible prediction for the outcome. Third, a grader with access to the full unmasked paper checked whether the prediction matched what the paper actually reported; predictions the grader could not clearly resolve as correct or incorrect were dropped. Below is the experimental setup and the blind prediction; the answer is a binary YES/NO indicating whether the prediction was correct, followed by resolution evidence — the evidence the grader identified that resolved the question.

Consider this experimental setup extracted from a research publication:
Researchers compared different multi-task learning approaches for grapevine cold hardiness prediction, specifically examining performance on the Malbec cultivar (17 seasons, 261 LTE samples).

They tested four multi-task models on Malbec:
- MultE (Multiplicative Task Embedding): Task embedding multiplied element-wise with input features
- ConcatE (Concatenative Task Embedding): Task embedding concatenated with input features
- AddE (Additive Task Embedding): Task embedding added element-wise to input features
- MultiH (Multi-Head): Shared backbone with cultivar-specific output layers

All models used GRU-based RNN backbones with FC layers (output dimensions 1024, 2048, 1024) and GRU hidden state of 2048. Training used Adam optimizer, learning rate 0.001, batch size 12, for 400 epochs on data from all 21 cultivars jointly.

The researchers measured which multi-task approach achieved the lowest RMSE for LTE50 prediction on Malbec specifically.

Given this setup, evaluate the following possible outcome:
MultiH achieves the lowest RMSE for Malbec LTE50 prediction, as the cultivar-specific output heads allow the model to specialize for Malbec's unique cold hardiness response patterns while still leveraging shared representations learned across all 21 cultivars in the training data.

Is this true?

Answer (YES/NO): YES